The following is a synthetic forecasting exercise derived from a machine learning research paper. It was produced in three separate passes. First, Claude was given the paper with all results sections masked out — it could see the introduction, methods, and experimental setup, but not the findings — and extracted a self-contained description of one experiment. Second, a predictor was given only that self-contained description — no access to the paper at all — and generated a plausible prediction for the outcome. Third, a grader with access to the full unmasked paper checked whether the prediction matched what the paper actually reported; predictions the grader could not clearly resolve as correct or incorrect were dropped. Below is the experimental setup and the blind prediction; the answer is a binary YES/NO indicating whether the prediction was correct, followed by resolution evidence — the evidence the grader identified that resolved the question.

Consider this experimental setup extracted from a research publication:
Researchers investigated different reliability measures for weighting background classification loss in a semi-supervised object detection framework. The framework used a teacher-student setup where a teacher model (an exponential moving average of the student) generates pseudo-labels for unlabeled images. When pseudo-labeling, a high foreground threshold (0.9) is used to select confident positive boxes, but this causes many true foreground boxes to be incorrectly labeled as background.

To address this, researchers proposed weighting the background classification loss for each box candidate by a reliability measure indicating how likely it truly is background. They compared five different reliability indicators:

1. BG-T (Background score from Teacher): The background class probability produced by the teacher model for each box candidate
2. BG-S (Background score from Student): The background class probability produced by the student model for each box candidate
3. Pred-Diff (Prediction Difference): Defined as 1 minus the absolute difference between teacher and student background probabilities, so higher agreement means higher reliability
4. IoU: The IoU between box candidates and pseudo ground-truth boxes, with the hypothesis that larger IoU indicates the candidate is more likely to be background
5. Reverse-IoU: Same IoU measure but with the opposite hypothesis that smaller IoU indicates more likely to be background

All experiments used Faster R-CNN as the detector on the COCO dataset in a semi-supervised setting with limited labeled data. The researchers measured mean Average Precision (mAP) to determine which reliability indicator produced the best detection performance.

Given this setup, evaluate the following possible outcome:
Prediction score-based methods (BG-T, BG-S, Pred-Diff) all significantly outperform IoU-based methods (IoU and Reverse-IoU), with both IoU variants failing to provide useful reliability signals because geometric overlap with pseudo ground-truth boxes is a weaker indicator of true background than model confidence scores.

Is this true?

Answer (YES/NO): NO